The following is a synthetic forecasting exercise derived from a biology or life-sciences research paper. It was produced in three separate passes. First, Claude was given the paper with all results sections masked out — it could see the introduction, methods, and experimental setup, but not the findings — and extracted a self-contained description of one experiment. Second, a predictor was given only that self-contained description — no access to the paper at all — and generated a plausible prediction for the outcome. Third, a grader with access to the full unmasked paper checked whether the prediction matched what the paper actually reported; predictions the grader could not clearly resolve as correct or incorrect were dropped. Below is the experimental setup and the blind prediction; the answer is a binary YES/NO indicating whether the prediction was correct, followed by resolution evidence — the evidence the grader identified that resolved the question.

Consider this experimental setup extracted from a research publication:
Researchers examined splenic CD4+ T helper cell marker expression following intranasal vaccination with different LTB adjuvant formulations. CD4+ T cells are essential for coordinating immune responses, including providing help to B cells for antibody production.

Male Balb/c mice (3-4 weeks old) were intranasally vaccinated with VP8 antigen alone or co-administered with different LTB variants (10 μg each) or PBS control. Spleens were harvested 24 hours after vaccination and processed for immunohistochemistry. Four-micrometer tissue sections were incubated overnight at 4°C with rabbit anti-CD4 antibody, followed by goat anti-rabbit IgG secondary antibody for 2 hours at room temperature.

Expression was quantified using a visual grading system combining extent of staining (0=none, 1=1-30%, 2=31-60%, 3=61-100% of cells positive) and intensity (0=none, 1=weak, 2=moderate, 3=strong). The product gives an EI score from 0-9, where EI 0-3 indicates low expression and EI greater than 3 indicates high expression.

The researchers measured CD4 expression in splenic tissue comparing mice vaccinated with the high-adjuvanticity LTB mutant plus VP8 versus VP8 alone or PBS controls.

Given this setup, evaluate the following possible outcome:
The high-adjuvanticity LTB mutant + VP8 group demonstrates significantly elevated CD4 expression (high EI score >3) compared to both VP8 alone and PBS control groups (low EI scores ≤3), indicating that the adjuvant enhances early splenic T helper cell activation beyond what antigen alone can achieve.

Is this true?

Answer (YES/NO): YES